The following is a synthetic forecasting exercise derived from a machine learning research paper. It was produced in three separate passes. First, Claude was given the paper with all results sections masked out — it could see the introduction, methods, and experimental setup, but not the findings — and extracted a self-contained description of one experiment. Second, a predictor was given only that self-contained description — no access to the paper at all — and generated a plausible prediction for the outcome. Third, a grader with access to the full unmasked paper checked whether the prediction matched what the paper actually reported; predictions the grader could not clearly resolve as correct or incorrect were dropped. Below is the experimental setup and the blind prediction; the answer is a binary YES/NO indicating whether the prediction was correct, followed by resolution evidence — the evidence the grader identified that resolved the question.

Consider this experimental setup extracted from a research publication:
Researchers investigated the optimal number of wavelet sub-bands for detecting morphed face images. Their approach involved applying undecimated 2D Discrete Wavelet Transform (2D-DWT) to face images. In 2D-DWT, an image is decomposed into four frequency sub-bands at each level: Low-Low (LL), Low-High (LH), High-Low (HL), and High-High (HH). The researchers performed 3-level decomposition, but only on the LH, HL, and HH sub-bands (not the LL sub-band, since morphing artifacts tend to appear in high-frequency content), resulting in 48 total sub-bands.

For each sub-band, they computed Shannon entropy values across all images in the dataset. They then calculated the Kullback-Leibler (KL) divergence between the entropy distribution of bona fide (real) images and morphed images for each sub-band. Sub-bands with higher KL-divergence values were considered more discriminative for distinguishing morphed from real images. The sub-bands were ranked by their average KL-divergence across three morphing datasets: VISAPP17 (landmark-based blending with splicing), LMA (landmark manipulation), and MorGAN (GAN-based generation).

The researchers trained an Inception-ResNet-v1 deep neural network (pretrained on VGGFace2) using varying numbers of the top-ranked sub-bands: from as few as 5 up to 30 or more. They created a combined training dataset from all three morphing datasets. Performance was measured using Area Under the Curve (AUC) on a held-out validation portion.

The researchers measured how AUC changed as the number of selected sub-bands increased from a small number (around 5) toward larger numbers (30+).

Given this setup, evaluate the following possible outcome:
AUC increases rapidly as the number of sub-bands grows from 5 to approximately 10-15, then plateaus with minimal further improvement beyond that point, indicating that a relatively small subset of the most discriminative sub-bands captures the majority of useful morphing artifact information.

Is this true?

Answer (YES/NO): NO